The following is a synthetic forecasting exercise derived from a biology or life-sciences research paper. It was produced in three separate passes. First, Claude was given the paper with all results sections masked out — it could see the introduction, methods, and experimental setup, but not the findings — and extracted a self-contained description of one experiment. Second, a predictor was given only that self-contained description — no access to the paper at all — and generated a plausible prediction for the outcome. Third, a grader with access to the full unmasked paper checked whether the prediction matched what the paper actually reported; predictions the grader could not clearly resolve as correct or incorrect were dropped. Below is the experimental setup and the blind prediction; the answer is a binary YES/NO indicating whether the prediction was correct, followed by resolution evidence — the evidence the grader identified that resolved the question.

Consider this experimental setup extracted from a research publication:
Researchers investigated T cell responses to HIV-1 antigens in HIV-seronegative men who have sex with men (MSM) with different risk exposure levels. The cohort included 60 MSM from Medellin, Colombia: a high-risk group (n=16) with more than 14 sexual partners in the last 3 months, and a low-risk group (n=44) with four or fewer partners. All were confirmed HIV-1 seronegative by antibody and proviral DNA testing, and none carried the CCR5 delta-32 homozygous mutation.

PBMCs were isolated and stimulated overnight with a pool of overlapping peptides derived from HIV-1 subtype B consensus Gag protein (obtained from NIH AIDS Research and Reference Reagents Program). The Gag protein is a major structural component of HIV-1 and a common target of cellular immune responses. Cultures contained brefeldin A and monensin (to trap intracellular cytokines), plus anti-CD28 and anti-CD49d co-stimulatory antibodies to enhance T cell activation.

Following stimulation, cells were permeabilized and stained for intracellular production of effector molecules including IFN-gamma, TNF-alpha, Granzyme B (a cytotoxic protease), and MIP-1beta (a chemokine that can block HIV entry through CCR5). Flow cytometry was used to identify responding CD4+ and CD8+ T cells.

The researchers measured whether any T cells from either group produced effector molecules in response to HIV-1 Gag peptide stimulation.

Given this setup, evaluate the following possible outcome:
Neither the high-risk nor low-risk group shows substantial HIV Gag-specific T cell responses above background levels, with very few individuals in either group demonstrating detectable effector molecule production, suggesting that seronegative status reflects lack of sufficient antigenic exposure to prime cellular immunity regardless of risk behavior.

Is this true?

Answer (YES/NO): NO